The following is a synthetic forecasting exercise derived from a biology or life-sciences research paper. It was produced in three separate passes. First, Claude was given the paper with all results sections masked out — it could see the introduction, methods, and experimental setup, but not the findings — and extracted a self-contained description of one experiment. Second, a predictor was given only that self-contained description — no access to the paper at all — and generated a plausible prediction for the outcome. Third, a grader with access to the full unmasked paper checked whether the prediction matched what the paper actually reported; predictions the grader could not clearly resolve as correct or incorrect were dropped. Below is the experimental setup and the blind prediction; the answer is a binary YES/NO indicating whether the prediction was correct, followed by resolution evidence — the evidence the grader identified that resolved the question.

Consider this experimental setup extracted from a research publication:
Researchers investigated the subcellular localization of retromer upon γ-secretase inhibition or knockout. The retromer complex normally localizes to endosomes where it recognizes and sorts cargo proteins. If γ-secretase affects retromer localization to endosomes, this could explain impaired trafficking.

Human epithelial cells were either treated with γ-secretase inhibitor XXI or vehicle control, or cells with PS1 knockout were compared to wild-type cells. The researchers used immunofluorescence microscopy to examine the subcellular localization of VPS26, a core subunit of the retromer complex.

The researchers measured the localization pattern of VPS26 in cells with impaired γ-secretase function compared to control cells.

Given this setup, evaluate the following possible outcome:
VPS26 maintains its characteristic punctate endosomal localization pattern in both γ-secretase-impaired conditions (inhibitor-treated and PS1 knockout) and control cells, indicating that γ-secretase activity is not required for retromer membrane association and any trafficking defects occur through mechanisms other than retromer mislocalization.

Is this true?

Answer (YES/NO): YES